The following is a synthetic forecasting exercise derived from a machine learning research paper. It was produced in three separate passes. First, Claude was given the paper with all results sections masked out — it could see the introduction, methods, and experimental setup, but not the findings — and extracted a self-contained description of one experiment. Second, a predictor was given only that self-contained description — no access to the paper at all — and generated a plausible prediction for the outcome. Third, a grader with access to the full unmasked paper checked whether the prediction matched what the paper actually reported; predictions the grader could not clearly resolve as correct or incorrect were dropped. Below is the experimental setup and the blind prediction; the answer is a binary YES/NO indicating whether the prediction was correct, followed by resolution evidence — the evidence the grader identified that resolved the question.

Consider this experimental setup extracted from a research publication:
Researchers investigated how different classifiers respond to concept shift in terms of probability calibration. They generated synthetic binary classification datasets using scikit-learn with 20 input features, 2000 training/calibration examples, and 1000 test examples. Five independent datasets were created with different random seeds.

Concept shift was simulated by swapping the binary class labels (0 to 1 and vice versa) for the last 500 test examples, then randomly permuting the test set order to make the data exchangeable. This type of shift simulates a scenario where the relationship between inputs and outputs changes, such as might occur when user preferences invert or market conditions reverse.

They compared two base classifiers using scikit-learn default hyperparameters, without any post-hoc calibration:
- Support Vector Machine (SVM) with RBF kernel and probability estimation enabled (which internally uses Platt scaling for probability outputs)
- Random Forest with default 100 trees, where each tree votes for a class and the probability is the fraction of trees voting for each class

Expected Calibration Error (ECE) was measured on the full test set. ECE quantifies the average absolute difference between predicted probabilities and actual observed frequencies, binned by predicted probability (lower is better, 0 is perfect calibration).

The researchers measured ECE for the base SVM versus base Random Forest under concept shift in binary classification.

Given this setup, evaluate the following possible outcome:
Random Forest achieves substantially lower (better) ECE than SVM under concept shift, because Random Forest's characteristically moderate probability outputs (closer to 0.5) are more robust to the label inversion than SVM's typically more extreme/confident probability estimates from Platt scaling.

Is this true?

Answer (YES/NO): NO